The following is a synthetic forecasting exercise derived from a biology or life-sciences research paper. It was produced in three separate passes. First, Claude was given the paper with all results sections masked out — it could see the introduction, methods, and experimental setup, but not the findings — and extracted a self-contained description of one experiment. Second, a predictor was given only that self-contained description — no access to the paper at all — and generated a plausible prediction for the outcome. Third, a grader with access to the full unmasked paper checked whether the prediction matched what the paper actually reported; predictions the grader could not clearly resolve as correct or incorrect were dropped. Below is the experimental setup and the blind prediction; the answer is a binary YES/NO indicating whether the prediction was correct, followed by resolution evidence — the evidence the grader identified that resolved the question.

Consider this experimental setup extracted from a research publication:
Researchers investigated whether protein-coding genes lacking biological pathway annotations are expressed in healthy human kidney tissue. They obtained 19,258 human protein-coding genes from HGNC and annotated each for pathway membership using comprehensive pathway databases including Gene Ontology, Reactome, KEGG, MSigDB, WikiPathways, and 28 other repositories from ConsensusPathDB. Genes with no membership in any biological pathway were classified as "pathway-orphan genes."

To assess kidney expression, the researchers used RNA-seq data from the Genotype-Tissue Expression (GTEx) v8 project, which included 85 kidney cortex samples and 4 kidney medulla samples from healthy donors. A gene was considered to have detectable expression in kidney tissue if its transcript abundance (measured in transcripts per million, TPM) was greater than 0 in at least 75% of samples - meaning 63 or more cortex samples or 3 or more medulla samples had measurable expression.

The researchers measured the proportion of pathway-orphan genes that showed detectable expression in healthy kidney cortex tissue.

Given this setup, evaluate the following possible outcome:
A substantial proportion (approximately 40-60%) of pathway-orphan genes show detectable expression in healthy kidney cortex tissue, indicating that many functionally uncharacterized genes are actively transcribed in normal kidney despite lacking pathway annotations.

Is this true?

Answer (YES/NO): NO